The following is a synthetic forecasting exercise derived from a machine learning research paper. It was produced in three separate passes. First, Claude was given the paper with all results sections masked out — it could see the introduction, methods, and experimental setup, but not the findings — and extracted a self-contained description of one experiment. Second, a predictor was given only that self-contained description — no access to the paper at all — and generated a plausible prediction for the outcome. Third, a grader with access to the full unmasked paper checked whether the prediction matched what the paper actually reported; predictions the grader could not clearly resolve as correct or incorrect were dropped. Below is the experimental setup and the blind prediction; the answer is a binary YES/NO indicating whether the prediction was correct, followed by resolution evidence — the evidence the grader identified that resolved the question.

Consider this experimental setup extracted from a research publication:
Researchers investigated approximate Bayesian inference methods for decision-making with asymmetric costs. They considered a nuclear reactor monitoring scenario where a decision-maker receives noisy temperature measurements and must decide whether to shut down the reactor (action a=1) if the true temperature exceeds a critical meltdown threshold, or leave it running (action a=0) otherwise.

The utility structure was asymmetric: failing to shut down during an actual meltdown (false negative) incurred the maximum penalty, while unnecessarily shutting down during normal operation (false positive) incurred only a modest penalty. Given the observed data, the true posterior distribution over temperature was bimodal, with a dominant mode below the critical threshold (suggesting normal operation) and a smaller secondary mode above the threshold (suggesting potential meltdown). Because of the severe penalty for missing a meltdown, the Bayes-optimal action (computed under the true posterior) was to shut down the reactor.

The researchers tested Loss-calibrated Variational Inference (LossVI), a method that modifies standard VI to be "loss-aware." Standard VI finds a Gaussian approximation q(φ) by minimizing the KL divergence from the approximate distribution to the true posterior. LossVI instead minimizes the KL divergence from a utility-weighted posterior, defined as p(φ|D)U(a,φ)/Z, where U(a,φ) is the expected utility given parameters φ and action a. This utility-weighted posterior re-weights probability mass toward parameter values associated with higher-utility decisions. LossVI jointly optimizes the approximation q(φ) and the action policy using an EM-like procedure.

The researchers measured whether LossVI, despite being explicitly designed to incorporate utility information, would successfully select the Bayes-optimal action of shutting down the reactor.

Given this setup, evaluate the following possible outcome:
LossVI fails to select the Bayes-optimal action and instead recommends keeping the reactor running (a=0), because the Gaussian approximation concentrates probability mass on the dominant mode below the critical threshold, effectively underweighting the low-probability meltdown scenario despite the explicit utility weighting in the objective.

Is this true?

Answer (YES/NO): YES